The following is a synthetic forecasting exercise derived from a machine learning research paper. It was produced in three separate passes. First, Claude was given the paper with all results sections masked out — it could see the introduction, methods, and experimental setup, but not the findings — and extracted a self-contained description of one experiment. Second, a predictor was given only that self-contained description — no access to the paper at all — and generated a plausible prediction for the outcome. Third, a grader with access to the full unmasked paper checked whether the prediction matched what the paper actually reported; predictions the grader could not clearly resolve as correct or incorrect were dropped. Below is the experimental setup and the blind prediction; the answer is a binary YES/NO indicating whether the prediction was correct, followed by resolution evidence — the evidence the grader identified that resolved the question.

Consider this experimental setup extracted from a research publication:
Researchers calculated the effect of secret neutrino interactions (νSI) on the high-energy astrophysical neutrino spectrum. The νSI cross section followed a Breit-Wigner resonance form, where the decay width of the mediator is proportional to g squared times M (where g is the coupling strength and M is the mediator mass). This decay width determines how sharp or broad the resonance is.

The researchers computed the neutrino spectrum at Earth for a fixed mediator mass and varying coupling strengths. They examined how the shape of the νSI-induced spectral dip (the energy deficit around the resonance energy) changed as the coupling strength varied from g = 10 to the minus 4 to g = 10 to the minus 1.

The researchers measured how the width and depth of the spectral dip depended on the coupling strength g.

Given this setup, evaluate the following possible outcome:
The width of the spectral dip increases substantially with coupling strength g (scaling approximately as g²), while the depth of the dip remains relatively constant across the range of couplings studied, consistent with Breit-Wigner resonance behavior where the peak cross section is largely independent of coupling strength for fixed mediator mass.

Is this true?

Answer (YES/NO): NO